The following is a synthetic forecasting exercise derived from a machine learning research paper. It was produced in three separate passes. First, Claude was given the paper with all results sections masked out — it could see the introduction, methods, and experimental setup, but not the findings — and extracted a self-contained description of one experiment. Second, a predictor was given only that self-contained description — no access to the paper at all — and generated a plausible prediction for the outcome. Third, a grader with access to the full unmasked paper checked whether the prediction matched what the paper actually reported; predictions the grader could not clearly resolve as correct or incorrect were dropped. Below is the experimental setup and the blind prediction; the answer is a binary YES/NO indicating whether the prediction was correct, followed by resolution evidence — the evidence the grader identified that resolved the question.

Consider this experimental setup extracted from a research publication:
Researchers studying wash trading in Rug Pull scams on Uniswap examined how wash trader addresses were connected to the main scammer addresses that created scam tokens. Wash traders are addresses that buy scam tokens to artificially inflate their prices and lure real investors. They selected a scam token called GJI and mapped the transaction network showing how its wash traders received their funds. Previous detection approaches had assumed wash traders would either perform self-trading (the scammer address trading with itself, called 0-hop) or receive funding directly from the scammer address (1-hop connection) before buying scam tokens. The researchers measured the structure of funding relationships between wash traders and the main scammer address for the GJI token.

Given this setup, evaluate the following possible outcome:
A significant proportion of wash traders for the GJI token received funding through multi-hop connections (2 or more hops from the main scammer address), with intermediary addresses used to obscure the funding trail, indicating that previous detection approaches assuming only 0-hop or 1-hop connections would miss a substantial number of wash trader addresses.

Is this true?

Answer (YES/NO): YES